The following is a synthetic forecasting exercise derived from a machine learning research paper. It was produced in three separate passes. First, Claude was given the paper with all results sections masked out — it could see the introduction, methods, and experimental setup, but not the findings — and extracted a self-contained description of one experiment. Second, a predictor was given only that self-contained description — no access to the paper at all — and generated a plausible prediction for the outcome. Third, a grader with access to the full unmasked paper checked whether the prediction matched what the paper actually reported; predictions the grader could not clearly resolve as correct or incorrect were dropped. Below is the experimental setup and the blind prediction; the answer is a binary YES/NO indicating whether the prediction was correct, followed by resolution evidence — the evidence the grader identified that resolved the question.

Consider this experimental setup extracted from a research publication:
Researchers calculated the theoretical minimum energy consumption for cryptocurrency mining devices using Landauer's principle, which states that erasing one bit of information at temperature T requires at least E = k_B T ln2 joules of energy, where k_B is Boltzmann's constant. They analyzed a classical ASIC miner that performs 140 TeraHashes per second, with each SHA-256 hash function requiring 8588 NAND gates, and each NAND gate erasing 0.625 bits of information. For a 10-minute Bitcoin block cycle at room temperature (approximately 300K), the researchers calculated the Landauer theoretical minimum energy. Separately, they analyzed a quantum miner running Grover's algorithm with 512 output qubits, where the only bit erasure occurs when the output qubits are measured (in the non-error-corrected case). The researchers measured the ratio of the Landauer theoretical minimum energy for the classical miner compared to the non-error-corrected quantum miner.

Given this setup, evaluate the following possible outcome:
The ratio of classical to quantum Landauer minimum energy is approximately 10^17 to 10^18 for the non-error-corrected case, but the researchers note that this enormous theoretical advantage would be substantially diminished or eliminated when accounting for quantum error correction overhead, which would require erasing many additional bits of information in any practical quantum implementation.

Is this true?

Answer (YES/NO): NO